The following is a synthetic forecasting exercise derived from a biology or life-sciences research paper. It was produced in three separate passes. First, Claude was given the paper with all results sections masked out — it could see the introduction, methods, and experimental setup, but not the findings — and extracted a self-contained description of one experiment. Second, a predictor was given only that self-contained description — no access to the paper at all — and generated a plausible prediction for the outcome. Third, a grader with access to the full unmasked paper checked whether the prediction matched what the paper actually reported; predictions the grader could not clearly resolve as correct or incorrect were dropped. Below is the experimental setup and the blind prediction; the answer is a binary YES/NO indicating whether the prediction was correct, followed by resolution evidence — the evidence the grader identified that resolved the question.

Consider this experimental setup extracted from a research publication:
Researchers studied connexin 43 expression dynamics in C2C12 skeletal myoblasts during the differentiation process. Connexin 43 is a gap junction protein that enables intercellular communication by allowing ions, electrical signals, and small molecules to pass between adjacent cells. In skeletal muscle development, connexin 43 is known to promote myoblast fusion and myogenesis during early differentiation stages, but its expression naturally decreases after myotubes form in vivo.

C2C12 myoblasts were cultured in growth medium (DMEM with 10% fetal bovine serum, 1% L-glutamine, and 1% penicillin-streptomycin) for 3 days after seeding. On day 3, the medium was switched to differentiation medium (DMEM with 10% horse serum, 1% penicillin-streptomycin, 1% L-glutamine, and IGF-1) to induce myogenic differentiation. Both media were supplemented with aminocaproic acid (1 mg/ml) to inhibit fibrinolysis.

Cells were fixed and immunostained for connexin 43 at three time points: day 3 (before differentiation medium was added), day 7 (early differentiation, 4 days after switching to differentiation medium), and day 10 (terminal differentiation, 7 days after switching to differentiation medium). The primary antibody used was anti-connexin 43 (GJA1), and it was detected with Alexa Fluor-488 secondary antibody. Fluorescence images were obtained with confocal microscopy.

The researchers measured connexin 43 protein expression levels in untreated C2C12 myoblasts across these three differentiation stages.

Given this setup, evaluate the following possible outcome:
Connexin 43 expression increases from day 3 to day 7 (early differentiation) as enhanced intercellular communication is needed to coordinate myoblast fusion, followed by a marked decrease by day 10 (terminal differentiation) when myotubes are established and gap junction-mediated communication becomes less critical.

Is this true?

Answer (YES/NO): NO